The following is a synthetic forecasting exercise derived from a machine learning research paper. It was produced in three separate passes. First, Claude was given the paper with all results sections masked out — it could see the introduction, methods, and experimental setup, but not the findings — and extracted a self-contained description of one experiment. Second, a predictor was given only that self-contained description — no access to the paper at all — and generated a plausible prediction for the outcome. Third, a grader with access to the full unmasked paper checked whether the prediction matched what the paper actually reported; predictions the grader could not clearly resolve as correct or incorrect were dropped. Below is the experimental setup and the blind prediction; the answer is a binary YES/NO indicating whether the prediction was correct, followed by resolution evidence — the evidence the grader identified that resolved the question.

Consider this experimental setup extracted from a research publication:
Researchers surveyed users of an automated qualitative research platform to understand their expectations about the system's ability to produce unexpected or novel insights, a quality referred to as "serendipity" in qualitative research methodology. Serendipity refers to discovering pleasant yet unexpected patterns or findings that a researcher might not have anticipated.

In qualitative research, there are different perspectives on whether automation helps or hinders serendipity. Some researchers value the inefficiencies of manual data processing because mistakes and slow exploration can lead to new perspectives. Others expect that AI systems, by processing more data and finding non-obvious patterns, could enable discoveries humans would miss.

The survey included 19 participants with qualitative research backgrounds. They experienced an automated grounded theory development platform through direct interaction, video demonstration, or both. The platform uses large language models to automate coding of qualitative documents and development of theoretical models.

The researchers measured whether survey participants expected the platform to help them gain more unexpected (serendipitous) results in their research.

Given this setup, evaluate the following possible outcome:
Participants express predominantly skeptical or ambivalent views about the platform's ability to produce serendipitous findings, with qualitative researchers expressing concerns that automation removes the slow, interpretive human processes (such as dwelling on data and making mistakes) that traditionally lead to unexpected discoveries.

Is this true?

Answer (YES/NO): NO